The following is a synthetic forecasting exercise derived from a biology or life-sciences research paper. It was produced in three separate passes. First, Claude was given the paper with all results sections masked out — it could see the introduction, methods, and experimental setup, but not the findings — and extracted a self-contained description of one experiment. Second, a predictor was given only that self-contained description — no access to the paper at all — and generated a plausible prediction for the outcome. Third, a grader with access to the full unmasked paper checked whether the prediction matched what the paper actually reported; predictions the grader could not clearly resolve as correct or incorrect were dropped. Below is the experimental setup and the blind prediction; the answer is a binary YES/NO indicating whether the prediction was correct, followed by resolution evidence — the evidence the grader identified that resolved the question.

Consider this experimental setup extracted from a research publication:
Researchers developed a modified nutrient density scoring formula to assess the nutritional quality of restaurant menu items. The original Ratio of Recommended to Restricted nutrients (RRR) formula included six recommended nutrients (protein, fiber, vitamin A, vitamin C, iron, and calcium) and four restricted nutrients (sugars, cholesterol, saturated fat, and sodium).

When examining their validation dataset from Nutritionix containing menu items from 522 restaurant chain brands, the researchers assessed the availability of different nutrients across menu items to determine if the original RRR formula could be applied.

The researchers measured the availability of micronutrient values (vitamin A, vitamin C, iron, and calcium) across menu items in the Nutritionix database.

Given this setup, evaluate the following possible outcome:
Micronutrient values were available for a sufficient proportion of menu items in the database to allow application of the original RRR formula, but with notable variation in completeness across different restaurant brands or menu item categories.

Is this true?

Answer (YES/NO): NO